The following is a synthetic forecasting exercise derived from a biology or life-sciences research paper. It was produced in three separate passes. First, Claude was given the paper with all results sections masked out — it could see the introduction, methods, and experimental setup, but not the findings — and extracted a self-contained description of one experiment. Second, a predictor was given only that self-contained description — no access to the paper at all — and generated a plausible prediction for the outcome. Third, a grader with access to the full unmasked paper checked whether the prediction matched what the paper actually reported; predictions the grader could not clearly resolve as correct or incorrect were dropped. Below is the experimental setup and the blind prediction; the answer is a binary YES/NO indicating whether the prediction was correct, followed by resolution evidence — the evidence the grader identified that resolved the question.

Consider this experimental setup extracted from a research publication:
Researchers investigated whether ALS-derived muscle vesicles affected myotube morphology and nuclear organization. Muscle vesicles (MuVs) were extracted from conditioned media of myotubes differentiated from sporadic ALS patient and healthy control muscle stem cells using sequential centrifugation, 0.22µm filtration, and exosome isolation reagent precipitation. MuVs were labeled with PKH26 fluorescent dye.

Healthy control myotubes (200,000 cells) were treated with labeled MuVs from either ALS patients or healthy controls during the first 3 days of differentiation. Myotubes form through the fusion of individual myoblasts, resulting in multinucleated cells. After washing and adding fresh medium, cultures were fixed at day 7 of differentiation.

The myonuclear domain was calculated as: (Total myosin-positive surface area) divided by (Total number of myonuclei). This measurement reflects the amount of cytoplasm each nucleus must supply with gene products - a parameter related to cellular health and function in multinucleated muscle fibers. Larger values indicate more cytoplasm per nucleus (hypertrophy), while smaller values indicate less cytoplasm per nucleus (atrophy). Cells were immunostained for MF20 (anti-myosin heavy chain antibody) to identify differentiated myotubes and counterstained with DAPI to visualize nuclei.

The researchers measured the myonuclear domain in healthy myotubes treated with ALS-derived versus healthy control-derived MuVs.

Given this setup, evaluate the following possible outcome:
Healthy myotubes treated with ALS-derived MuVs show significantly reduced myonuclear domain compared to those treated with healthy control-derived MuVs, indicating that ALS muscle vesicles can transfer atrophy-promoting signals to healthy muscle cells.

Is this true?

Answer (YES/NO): YES